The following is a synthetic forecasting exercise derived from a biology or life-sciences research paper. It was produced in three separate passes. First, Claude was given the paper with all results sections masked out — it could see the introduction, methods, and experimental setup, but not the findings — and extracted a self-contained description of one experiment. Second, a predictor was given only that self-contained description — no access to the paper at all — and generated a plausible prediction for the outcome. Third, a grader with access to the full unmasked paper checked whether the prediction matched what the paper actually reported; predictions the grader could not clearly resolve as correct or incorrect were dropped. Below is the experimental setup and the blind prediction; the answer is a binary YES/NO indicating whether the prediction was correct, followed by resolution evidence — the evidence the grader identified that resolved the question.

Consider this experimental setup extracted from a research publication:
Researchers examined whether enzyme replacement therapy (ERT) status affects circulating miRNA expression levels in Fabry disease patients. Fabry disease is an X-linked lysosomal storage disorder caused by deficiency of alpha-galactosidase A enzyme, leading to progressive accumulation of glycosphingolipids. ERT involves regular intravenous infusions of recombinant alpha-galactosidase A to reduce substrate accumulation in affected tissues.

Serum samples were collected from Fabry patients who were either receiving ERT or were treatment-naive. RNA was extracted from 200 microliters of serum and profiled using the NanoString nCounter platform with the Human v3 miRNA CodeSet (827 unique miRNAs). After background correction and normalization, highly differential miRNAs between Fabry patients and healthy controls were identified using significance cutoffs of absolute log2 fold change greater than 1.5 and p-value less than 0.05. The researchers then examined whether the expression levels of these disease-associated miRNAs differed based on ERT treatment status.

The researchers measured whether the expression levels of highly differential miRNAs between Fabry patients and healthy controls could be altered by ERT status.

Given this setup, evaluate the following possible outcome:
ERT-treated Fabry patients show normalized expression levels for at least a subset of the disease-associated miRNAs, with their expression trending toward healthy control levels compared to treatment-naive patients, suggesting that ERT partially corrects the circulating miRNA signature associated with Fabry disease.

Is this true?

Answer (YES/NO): YES